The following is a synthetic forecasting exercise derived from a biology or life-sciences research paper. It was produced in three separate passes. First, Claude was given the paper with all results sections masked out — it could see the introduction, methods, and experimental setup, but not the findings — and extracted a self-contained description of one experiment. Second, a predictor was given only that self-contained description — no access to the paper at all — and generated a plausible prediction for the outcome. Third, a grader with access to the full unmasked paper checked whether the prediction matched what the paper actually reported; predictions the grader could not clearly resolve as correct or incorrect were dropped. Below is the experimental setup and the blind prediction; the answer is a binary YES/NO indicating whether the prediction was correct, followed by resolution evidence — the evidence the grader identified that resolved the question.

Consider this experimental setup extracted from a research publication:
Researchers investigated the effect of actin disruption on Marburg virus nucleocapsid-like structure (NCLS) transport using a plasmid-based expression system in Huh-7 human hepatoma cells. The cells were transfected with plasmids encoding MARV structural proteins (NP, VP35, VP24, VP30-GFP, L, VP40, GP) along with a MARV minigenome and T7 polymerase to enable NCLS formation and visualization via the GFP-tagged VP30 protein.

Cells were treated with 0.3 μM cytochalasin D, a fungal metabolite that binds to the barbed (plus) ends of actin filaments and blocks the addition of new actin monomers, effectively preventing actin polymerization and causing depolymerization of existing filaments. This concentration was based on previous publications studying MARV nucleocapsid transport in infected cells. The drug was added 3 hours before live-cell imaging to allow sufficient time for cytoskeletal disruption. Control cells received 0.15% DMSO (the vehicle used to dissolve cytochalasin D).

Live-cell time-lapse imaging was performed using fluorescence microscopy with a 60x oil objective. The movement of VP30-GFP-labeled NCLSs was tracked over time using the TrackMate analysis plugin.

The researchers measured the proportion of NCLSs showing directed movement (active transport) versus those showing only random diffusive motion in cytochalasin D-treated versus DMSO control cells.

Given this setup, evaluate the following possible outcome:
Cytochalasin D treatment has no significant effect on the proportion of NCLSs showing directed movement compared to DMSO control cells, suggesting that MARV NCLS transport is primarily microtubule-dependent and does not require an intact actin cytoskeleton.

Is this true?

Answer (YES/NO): NO